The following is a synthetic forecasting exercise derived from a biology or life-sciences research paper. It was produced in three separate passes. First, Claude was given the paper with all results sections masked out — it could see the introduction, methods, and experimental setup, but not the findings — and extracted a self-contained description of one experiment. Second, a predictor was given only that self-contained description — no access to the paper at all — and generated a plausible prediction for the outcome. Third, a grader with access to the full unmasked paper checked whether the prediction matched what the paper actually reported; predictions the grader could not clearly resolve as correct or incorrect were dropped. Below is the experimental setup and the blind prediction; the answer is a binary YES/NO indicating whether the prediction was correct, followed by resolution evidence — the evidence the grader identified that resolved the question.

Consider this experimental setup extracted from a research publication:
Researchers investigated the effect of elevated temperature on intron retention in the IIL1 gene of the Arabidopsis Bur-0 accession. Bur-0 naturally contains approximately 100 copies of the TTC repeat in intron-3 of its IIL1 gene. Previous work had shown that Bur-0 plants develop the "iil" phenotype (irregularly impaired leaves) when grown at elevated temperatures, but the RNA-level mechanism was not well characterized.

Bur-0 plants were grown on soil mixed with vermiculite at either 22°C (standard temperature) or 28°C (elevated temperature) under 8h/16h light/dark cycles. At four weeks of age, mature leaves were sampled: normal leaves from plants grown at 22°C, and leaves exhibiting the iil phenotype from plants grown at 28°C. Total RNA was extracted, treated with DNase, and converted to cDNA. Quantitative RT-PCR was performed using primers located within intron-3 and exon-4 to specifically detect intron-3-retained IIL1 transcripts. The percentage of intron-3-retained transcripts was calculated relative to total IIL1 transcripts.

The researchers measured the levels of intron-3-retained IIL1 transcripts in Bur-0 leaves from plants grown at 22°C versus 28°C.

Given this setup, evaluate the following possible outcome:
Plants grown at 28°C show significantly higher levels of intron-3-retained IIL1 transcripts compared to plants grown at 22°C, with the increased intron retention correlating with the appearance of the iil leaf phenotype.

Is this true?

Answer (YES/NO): YES